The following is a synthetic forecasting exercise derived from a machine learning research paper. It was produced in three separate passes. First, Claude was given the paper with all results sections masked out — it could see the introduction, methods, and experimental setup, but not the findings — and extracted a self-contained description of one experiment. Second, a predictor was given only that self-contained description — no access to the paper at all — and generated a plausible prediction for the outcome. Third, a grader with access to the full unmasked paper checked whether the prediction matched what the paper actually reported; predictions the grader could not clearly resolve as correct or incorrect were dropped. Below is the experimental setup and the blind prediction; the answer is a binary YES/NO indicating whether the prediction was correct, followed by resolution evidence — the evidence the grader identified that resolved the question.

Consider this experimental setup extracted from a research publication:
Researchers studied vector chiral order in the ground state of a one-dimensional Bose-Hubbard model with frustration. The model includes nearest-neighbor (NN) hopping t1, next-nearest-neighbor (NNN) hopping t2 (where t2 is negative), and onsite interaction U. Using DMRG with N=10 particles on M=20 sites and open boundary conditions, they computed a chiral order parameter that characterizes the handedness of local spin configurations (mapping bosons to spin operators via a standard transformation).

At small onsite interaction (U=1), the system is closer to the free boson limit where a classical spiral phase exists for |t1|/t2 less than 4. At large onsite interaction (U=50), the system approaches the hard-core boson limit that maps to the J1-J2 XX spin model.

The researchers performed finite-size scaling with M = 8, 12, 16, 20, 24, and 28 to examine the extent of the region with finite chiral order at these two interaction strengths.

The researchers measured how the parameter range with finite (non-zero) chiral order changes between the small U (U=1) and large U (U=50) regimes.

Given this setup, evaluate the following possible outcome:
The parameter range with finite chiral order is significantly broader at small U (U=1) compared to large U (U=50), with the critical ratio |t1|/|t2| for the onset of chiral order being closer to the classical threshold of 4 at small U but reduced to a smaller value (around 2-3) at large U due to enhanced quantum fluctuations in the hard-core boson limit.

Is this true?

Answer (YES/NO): NO